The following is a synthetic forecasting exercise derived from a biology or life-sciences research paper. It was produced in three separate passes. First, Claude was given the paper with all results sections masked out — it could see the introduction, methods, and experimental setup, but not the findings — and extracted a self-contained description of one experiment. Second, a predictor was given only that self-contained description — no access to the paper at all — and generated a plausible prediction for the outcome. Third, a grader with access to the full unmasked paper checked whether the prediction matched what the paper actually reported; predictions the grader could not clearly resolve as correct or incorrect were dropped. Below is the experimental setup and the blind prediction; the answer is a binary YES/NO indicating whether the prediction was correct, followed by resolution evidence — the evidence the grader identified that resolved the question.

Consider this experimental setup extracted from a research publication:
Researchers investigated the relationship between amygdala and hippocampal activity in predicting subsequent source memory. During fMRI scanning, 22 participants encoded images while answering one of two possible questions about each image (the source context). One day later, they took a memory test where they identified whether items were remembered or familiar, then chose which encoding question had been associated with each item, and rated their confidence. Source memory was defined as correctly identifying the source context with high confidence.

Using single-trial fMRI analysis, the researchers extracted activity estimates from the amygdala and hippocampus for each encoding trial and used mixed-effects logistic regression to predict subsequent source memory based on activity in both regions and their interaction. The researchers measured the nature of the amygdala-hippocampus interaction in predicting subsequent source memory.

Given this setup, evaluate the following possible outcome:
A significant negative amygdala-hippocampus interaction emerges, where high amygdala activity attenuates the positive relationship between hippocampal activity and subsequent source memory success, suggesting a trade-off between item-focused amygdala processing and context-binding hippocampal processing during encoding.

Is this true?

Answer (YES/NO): NO